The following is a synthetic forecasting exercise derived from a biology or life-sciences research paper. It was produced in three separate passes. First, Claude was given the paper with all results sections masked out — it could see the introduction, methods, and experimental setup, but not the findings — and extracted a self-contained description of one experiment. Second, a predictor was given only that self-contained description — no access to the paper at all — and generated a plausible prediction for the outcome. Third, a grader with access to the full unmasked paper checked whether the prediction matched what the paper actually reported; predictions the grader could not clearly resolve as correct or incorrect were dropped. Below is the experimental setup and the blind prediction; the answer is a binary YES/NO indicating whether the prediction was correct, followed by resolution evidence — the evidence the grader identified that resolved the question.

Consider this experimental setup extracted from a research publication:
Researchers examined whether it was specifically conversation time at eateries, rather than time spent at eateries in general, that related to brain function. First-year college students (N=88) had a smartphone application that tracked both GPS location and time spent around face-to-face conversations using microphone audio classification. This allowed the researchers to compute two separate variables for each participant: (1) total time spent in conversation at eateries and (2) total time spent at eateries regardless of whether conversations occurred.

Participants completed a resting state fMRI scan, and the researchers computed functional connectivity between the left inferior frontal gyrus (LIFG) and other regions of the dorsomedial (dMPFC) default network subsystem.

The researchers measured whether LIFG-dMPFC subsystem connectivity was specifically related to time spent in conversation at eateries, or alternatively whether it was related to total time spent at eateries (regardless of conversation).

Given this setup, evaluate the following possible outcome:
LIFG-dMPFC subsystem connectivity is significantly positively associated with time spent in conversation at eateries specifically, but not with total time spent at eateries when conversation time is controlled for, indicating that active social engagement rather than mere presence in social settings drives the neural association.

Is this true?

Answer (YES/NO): YES